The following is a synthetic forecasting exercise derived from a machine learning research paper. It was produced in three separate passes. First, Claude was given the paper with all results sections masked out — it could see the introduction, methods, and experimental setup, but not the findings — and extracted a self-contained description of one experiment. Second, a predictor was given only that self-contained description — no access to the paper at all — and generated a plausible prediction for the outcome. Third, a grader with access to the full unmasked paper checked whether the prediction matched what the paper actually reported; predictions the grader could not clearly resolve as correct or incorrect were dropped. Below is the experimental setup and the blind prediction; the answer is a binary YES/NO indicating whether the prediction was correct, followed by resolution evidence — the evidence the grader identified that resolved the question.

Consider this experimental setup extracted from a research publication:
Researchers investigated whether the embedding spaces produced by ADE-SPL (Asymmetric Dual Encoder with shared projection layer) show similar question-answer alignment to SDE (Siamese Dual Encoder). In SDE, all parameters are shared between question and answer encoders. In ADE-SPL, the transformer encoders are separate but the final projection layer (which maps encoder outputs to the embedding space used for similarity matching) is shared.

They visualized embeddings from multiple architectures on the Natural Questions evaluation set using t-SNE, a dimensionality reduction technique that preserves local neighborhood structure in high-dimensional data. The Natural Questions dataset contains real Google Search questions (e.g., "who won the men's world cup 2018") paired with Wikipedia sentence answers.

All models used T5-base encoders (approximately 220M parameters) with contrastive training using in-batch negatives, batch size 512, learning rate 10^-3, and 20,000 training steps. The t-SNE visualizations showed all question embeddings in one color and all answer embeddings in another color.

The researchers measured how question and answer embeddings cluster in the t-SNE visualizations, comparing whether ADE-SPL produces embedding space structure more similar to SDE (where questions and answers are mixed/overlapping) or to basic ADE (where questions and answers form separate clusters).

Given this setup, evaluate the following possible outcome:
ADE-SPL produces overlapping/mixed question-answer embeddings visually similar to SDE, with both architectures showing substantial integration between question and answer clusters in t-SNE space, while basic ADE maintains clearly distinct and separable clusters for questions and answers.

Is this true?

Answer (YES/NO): YES